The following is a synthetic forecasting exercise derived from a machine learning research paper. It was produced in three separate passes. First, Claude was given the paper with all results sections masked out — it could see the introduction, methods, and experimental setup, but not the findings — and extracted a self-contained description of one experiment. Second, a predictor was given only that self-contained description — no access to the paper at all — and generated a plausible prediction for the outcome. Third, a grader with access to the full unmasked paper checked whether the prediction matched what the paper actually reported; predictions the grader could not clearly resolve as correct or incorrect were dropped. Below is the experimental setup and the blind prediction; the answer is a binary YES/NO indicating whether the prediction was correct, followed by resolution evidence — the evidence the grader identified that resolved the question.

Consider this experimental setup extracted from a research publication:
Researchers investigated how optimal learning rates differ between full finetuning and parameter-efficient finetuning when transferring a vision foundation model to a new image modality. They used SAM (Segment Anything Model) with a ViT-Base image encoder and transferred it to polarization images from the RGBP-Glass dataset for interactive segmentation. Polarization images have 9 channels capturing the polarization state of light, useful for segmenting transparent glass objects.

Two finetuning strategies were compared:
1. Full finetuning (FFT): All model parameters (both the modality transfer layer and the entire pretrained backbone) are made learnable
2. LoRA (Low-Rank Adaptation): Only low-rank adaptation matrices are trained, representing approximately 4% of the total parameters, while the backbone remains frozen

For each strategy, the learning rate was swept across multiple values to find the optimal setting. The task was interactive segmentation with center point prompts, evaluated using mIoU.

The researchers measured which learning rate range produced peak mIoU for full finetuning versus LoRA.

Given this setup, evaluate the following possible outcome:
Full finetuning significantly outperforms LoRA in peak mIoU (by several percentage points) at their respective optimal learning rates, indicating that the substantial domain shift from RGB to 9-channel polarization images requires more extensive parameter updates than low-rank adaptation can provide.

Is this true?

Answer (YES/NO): NO